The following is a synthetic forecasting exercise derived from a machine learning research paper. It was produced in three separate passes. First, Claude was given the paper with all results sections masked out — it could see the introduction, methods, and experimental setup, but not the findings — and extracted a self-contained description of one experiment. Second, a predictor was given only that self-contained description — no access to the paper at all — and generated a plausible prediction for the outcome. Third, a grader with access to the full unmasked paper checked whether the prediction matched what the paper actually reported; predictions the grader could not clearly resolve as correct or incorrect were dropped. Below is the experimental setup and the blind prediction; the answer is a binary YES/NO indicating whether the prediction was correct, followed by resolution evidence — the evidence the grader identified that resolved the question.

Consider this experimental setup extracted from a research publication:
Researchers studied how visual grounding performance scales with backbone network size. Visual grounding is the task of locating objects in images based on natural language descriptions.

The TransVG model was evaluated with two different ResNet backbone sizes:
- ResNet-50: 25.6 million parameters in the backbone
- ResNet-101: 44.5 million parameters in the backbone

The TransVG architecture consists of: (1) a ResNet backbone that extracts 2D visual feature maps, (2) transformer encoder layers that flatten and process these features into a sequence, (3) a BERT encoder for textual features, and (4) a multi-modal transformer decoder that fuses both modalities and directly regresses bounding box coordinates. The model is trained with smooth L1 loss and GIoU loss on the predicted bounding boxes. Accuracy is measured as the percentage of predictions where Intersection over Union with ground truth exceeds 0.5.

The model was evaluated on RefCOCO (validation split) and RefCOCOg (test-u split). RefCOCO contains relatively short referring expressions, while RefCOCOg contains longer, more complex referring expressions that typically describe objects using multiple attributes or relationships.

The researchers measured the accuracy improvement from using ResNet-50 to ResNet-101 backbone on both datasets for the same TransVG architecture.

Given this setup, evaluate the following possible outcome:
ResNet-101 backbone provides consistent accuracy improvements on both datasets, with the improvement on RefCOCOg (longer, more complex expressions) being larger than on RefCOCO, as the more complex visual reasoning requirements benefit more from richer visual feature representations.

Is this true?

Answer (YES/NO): NO